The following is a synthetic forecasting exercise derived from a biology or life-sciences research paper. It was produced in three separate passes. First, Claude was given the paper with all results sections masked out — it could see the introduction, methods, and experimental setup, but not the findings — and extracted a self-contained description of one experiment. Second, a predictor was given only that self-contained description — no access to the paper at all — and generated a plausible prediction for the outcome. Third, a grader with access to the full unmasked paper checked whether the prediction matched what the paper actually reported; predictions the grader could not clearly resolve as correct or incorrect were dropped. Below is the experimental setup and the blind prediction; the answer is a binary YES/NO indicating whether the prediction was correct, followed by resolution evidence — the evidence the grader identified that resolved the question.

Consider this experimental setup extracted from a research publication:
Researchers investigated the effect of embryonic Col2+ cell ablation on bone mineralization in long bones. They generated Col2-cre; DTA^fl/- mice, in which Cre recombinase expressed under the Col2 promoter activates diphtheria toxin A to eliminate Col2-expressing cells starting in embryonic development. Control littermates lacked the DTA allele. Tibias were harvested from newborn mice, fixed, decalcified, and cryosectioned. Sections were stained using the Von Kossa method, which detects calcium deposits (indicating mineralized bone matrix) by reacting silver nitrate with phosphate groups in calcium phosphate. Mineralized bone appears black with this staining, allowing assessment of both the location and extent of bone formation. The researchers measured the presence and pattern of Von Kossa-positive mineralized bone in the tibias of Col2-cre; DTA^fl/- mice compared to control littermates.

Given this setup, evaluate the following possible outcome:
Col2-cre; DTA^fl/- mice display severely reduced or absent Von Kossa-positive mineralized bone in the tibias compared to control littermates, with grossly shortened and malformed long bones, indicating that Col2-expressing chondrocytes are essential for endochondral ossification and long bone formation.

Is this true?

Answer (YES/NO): YES